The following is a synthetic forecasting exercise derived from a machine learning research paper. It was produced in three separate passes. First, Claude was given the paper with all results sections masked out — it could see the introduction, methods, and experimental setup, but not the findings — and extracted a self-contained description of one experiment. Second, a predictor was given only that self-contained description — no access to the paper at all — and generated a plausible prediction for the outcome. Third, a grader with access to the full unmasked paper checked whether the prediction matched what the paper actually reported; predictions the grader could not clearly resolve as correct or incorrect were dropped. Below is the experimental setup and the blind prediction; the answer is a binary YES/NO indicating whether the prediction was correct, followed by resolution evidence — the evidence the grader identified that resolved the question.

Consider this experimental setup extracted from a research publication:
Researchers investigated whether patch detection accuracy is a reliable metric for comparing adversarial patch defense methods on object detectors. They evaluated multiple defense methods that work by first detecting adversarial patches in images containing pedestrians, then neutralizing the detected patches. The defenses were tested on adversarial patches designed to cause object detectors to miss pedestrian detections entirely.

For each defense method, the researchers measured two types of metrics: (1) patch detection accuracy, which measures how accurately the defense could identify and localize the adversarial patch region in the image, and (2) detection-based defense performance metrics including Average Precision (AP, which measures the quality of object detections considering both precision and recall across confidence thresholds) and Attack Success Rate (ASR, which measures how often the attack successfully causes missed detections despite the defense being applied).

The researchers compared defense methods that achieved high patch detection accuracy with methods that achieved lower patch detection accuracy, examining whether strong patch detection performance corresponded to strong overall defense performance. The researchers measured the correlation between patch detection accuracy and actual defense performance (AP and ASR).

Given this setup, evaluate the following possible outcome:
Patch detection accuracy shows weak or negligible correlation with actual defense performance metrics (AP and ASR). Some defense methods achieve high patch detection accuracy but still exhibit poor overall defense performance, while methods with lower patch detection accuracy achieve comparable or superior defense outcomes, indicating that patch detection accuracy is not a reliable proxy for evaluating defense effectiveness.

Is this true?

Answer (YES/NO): YES